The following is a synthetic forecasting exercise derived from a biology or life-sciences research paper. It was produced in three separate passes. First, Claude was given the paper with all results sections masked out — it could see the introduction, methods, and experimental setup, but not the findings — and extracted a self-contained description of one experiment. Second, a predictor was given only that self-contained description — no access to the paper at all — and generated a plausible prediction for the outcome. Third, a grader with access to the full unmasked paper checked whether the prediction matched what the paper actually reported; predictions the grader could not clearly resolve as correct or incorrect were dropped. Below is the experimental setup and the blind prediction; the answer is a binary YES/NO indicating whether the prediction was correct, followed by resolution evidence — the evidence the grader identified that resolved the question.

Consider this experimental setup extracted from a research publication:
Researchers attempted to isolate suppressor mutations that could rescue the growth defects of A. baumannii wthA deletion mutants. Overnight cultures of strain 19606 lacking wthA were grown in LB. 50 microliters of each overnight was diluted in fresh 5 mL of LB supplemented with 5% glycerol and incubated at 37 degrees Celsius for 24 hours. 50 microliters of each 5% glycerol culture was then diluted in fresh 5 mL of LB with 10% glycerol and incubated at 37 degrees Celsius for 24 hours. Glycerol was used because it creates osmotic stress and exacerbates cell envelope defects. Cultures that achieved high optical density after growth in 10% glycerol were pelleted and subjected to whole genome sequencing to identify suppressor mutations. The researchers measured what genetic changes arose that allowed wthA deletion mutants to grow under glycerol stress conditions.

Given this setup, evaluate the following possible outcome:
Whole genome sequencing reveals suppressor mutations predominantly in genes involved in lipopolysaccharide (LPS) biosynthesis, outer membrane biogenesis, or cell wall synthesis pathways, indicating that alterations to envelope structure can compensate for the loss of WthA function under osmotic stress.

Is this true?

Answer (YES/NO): NO